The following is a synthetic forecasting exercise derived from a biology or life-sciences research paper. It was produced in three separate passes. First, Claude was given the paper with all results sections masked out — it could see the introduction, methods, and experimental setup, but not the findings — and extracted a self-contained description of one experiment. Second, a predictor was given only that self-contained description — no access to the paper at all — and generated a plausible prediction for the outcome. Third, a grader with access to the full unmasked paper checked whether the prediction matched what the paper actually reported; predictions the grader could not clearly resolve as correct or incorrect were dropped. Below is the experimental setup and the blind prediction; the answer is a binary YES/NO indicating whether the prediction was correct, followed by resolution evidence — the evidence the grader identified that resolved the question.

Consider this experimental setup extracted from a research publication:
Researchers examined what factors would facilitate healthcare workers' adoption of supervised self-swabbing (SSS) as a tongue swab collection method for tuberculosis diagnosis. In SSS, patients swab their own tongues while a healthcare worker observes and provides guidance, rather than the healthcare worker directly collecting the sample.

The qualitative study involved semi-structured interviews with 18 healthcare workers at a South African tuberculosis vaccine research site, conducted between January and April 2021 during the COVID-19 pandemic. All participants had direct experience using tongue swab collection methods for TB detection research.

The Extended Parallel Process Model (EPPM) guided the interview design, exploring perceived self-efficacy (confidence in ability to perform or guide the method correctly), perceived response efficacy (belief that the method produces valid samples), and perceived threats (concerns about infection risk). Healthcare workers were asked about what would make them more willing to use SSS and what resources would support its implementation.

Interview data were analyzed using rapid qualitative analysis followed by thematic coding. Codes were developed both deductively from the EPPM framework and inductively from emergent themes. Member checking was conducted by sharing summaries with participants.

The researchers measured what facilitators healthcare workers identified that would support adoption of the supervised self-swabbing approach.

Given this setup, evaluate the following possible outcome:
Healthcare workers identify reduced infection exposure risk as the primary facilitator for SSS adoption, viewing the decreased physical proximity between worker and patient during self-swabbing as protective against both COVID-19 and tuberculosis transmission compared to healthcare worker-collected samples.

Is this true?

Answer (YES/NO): YES